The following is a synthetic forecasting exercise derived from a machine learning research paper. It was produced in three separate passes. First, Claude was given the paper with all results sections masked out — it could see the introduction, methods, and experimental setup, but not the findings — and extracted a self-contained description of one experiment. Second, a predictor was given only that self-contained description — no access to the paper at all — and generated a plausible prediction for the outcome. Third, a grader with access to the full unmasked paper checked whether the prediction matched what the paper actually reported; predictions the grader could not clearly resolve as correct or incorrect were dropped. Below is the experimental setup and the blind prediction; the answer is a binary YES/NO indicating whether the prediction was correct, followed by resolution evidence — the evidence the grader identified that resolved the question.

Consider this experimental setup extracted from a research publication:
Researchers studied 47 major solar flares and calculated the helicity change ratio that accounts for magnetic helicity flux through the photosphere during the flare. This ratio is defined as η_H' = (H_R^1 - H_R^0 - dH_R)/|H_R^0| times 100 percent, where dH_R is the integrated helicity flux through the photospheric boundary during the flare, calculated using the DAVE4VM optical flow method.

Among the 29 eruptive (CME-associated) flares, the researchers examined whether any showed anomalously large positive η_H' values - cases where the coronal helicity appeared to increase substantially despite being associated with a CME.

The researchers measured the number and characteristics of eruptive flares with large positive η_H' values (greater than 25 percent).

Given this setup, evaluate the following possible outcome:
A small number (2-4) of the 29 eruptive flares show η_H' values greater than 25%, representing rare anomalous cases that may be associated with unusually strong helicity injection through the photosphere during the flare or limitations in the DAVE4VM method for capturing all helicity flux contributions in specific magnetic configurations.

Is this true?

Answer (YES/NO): YES